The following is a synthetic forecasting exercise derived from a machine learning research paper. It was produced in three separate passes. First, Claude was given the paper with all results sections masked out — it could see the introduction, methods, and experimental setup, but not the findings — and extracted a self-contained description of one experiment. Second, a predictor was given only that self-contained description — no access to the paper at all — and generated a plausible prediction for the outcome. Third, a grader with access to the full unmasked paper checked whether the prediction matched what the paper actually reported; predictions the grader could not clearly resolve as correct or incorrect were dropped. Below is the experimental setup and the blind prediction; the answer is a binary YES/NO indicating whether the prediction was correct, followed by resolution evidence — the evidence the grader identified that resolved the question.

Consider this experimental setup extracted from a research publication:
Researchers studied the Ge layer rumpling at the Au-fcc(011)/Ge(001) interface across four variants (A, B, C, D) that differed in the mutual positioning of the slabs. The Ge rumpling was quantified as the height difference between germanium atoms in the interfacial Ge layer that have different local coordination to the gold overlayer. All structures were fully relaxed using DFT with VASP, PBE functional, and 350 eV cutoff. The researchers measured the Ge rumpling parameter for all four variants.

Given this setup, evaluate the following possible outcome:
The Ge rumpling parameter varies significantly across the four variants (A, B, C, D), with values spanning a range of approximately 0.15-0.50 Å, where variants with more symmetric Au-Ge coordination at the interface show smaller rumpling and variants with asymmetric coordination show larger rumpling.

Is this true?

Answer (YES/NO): NO